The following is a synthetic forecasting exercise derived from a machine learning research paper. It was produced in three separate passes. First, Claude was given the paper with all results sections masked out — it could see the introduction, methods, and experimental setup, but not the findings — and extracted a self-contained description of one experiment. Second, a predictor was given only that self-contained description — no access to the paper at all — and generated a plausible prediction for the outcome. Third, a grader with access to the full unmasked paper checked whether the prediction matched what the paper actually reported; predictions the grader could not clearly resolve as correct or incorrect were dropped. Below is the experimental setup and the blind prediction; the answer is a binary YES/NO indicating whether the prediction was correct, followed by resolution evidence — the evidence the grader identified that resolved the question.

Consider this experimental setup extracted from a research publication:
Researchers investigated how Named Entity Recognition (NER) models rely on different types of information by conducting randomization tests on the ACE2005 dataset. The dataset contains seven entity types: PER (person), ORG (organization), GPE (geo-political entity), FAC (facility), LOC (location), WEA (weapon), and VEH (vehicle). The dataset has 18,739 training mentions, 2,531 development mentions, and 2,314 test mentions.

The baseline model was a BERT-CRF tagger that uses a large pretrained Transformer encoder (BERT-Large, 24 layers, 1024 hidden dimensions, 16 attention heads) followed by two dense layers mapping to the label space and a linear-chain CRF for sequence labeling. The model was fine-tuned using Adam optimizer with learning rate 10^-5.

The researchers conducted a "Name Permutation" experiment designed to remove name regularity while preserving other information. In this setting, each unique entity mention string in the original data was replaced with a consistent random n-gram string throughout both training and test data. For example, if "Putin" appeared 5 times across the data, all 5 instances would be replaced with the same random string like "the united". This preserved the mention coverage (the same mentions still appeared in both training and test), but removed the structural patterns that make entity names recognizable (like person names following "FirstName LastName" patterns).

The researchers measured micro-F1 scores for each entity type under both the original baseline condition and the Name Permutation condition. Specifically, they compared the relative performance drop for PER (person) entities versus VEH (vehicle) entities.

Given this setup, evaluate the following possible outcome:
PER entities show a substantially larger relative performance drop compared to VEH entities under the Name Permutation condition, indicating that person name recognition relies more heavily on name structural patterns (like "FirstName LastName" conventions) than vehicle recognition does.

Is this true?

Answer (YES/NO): NO